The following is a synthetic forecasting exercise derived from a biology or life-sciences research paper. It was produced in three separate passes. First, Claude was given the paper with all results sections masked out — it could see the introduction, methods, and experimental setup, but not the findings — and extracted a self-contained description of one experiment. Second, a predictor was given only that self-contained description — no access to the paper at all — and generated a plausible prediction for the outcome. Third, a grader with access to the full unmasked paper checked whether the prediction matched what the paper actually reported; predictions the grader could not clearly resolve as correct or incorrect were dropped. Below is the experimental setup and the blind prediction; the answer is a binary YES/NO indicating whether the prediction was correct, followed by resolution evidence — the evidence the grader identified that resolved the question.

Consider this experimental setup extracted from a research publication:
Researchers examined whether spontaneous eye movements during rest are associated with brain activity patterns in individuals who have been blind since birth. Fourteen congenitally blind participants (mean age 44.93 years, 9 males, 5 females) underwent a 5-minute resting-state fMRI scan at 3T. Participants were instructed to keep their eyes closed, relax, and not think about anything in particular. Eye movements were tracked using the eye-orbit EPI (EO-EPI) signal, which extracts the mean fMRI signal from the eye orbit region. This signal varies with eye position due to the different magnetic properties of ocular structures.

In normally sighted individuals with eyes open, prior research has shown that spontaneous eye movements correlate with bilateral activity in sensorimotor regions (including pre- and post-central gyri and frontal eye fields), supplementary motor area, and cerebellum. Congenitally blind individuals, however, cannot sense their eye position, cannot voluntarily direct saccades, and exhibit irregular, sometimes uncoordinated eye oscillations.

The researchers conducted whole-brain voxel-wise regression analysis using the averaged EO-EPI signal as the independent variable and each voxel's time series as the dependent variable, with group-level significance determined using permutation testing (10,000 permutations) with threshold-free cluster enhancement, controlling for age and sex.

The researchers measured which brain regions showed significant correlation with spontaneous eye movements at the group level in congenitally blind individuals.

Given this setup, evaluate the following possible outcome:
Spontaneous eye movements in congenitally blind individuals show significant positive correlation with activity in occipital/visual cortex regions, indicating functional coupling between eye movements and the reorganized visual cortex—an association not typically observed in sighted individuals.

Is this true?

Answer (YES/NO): NO